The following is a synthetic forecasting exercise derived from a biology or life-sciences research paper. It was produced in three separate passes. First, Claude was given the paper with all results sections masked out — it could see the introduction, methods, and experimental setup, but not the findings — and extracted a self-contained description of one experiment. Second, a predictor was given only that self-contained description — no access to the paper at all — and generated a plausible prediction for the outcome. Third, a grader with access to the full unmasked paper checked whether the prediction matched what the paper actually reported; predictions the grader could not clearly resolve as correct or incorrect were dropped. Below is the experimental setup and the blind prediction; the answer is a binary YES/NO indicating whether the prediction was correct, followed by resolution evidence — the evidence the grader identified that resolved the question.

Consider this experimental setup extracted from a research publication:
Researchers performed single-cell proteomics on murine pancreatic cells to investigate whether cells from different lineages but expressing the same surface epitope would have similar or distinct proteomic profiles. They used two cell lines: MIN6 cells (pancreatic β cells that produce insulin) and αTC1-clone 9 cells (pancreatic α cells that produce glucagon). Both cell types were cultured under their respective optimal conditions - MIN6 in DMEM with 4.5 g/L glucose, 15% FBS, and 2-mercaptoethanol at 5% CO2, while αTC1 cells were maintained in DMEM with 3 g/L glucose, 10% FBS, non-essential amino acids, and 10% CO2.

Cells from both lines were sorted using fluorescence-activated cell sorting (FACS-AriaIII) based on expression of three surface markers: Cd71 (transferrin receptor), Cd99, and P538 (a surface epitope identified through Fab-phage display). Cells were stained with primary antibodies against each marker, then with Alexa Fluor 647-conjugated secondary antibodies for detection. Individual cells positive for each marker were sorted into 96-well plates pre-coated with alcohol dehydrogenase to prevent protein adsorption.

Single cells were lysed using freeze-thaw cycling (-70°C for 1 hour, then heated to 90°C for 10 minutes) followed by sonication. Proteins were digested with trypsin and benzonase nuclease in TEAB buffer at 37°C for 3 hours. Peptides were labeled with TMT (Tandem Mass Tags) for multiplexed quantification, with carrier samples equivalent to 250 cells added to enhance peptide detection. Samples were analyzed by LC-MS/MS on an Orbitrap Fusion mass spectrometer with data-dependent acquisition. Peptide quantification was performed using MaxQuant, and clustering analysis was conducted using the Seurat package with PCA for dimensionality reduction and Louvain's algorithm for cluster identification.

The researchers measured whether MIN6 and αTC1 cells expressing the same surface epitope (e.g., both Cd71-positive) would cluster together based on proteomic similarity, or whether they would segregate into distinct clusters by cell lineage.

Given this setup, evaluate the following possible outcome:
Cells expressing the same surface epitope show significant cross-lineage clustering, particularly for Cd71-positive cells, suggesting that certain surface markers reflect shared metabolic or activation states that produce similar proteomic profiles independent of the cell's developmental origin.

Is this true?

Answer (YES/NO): NO